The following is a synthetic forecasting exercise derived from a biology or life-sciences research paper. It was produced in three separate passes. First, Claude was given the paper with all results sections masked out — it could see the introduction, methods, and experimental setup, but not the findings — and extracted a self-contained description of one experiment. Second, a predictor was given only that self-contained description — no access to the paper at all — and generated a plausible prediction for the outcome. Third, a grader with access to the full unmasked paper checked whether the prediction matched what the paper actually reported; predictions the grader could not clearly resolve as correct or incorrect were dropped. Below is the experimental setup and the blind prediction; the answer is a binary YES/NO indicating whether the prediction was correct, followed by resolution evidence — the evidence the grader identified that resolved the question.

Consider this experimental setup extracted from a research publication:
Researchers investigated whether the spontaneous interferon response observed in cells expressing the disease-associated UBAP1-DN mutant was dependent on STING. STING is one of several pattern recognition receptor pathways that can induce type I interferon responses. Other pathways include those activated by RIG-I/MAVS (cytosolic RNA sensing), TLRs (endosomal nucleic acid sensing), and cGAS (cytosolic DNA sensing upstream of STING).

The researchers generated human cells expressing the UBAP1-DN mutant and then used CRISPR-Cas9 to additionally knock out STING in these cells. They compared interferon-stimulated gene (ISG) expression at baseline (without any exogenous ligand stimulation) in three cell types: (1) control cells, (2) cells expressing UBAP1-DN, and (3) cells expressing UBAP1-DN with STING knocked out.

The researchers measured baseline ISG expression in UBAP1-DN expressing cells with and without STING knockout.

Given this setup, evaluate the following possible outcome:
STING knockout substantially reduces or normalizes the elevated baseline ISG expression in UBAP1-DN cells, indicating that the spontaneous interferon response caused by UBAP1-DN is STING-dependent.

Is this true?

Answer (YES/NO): YES